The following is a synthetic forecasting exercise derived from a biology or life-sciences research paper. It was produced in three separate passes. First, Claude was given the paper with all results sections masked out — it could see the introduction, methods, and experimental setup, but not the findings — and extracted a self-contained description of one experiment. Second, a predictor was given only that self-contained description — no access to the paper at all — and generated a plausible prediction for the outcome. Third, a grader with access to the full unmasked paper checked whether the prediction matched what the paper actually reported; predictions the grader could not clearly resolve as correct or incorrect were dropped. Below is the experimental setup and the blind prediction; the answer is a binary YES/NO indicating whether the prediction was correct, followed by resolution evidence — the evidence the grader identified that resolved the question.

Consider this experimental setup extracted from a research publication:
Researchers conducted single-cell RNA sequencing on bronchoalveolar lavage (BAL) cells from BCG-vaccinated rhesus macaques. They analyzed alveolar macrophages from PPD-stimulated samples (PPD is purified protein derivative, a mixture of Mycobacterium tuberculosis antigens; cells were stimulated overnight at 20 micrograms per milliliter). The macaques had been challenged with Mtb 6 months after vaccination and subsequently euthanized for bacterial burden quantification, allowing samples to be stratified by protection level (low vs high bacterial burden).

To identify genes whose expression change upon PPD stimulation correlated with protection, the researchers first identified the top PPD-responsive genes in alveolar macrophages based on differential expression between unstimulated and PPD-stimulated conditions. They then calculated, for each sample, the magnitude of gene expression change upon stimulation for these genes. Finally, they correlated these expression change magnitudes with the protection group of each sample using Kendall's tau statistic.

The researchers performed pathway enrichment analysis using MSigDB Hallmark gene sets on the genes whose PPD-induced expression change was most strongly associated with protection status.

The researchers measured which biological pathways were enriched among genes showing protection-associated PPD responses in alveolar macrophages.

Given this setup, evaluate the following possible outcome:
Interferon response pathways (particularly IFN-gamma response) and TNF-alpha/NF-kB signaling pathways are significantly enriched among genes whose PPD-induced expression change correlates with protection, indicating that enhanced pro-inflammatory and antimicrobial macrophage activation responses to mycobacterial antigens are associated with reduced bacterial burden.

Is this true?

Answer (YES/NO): NO